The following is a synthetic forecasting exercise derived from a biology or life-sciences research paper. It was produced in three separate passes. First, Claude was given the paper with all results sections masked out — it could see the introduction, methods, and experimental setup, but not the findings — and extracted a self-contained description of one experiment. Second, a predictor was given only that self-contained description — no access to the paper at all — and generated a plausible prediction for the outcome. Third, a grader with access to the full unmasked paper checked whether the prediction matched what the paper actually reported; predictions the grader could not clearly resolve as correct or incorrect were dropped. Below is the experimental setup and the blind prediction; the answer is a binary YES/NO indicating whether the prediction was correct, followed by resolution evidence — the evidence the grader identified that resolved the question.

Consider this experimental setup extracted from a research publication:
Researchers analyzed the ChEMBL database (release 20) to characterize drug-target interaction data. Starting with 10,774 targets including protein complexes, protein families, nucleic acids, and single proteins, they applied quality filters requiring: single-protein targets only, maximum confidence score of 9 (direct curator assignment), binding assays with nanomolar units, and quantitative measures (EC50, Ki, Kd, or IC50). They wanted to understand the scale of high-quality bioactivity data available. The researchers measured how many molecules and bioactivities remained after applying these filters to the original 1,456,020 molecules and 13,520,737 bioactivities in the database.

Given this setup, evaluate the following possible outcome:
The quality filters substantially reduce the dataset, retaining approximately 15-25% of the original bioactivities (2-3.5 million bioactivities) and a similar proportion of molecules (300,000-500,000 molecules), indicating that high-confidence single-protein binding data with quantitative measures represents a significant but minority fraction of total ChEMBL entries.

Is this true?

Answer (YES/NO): NO